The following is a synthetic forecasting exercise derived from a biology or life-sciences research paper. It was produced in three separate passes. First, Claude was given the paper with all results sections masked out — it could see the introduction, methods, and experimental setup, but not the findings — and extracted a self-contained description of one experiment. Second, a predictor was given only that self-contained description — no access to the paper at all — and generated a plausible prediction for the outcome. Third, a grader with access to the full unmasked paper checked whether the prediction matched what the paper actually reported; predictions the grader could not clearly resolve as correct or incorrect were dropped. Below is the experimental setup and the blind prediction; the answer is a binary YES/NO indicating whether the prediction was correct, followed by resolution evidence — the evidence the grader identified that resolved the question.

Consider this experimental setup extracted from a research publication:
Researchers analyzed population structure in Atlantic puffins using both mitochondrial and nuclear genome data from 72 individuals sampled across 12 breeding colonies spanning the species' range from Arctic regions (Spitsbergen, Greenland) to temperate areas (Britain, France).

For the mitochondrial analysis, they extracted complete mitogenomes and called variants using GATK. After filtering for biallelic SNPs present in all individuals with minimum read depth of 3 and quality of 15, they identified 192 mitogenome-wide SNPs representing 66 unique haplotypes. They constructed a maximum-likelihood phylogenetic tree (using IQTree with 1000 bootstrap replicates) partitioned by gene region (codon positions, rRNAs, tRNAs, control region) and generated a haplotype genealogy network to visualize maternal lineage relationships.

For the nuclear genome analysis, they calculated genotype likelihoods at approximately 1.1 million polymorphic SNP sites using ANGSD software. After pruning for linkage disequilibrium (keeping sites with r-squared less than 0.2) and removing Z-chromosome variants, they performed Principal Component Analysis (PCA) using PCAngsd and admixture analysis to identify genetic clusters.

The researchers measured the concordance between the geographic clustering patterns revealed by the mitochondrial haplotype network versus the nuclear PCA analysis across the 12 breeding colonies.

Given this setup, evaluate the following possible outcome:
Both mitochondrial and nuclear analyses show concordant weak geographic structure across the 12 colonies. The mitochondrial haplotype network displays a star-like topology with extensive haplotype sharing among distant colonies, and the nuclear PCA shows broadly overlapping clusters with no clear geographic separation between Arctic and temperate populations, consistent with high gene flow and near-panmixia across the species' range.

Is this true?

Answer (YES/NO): NO